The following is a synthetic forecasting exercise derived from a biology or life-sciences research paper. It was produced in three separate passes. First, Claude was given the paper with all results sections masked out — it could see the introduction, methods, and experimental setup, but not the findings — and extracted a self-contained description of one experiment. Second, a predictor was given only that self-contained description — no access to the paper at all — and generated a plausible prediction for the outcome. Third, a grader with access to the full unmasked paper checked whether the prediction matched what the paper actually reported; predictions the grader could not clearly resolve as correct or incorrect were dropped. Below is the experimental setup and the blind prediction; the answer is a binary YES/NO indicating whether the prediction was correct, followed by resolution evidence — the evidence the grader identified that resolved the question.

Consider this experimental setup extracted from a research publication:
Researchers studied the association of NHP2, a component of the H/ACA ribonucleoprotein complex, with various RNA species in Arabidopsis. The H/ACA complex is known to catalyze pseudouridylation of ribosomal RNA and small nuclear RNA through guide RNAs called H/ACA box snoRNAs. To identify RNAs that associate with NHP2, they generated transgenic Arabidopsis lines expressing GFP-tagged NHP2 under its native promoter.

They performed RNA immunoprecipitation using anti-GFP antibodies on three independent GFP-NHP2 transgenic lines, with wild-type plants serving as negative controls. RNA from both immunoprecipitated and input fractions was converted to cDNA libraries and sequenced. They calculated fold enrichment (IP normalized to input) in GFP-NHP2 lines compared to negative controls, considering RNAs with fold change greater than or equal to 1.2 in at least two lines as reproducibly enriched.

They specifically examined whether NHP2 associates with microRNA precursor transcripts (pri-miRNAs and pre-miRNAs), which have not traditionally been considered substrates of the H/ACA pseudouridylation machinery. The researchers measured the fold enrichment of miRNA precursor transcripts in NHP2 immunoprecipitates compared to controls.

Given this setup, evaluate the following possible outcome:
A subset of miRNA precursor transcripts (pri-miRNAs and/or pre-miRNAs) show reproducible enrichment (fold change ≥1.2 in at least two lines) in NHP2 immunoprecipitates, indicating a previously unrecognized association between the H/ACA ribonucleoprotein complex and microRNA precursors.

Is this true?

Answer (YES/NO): YES